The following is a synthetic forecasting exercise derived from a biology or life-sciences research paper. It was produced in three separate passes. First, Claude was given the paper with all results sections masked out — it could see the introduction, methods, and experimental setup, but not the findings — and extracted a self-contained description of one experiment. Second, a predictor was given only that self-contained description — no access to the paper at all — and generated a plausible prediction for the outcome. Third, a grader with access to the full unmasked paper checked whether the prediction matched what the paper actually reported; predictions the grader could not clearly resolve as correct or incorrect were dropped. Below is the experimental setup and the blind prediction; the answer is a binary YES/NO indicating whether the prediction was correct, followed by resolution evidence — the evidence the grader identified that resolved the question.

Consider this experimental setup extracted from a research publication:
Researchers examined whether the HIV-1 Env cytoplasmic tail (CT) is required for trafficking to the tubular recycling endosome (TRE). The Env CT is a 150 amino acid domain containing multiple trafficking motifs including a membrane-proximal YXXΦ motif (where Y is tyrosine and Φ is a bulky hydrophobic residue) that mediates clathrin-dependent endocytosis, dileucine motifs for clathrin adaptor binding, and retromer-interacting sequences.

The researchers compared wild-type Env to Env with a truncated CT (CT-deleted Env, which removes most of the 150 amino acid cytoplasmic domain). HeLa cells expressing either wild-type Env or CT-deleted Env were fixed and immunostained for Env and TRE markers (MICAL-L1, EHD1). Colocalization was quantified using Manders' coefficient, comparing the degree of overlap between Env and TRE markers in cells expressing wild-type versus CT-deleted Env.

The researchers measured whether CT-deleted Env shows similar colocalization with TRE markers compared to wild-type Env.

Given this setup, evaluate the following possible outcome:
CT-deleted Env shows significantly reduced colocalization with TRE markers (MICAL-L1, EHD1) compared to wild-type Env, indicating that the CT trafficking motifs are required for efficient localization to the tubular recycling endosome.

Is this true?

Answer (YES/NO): YES